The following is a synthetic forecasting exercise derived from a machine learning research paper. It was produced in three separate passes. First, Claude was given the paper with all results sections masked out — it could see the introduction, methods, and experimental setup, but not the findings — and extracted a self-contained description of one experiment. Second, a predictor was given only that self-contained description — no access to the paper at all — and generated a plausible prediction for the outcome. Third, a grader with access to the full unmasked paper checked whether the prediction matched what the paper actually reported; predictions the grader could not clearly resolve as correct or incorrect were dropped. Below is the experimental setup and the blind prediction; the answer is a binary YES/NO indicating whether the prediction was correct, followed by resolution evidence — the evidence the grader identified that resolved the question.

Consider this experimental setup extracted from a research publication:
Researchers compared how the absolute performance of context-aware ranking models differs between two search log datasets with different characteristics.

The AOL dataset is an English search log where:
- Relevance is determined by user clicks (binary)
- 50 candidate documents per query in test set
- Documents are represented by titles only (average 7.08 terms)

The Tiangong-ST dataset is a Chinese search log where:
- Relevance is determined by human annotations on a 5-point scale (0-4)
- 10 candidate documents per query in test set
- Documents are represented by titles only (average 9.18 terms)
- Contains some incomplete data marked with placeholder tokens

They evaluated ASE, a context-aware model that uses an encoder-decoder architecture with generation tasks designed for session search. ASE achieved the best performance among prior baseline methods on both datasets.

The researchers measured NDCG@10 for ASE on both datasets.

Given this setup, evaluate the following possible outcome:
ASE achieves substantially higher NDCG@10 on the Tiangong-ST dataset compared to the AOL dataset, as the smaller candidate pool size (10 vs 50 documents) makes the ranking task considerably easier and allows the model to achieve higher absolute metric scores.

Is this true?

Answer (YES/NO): YES